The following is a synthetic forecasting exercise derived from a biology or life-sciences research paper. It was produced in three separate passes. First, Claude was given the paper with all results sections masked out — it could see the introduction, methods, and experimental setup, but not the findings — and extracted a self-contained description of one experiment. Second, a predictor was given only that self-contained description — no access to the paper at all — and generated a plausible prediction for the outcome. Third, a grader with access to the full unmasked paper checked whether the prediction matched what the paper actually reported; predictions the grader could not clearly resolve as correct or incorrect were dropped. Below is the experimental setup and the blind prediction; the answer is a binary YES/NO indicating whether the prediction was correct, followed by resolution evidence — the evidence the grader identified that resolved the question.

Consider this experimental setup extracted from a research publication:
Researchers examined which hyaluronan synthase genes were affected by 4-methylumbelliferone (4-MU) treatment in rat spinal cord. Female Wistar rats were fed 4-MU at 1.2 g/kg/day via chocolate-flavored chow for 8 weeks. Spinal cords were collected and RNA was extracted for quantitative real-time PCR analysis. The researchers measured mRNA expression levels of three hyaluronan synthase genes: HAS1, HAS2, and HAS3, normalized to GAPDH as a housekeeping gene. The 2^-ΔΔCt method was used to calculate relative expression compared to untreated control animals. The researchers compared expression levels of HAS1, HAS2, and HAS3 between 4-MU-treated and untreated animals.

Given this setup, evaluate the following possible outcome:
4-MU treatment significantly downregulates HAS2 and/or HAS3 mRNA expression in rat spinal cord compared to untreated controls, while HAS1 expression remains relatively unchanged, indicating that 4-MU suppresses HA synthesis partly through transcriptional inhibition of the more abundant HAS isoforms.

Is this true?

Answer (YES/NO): NO